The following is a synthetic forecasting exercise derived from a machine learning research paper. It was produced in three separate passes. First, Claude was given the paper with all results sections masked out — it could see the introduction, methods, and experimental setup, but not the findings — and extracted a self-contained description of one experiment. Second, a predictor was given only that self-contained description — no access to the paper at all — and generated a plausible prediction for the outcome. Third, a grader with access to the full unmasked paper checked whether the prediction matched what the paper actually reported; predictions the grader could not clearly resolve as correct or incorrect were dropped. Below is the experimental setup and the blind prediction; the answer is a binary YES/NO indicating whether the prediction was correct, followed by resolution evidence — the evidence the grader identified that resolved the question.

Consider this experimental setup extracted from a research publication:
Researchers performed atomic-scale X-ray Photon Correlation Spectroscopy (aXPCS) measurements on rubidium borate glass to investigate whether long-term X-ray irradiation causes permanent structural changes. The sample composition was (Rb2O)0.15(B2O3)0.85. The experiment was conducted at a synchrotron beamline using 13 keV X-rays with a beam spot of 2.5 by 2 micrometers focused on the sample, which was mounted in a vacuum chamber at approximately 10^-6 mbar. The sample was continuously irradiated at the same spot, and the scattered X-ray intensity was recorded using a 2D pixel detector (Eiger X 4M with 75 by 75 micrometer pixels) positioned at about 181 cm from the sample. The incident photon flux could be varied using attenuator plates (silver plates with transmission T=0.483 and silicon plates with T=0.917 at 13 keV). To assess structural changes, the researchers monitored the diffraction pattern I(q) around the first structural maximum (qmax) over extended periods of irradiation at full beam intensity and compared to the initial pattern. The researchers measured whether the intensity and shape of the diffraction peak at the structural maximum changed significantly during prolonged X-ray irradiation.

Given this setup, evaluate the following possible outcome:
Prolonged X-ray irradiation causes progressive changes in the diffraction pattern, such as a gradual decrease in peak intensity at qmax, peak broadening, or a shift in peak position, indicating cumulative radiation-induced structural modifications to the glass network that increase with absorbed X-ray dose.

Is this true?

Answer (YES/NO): NO